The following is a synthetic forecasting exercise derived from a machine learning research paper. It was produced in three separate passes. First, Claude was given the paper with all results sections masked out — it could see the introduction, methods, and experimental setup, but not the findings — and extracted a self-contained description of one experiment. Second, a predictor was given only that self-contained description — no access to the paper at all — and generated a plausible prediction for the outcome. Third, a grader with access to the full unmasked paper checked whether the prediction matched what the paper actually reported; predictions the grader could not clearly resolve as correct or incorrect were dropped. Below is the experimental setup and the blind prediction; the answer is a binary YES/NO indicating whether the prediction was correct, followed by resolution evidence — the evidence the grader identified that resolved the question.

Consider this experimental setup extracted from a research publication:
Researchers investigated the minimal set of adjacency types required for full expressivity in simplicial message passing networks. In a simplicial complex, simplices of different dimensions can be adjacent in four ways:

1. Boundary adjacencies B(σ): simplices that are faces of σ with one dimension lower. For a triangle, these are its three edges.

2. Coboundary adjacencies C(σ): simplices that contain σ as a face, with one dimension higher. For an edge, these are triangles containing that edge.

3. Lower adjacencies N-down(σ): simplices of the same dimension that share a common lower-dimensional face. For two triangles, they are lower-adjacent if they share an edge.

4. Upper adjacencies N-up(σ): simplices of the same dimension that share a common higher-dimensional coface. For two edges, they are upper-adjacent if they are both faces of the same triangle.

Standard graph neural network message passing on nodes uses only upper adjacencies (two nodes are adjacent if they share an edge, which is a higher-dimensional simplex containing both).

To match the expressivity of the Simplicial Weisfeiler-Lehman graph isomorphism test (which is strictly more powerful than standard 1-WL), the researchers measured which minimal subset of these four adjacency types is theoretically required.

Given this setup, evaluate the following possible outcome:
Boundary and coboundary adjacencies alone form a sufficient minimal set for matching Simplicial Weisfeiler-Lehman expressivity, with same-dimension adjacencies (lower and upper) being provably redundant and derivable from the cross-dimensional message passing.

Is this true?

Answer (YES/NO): NO